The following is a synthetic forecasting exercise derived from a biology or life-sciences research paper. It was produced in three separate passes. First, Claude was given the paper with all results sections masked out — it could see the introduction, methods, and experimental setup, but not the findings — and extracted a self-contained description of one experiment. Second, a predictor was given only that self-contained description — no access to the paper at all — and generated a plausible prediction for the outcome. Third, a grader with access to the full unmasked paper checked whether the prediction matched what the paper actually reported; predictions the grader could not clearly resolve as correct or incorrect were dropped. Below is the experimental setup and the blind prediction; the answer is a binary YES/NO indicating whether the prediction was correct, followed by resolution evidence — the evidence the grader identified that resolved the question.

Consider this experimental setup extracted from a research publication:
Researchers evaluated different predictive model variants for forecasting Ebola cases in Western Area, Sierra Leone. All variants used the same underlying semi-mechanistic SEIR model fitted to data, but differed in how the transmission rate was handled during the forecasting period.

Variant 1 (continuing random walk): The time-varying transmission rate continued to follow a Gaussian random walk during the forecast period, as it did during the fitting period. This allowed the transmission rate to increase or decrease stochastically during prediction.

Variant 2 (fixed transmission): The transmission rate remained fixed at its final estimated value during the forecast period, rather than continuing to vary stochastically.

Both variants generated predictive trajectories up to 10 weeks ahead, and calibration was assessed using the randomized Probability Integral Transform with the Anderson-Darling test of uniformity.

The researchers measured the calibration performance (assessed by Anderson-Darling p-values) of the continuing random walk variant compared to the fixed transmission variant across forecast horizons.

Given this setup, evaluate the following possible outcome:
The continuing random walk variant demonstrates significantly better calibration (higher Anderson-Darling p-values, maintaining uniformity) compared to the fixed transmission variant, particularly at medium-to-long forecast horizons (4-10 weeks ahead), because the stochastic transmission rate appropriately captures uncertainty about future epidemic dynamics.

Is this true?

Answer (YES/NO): NO